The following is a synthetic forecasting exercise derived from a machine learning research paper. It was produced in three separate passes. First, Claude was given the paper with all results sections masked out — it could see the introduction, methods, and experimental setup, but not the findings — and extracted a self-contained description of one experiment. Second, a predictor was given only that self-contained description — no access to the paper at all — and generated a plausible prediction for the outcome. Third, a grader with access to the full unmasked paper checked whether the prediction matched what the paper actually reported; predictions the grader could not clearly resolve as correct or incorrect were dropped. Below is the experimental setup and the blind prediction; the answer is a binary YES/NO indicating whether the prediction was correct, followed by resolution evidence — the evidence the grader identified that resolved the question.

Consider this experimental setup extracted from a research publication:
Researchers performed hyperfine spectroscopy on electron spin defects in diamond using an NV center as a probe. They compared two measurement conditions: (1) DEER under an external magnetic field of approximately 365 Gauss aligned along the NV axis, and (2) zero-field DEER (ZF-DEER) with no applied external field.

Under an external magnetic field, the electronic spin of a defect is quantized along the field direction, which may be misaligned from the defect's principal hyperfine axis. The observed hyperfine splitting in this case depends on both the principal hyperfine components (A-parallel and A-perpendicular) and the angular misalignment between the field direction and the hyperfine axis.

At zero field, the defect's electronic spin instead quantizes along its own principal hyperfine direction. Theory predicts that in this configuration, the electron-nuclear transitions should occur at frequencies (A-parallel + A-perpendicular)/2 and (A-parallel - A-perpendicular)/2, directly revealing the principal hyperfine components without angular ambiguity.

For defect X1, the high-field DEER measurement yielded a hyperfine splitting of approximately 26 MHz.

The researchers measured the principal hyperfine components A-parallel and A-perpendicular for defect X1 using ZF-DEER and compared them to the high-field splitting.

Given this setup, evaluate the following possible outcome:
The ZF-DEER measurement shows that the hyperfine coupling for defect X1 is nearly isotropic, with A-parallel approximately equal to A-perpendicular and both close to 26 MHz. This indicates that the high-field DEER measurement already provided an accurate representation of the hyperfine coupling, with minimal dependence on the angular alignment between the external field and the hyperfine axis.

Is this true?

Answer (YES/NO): NO